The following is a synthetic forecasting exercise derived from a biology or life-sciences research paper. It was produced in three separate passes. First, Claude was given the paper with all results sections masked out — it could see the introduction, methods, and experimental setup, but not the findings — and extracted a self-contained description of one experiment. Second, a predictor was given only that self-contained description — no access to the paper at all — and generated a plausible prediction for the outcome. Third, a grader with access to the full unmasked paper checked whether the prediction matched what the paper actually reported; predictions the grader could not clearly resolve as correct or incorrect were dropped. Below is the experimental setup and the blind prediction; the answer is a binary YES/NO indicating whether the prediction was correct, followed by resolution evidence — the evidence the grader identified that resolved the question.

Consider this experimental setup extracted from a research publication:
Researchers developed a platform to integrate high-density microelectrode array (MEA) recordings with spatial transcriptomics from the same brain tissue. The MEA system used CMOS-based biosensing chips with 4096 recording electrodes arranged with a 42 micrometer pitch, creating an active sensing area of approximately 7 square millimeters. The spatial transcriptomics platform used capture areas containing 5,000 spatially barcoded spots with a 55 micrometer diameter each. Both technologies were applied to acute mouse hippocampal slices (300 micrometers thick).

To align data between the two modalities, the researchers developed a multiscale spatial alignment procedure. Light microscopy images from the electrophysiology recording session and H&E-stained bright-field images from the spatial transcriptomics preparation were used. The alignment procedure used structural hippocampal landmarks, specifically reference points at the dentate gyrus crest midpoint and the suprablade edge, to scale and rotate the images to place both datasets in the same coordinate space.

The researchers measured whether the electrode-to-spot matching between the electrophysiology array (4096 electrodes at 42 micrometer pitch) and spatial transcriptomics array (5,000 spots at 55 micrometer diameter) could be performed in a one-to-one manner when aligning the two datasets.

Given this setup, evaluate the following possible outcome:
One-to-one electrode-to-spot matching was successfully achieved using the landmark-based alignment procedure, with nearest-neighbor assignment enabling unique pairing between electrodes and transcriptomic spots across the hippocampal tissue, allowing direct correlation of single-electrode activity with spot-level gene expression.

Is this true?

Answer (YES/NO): NO